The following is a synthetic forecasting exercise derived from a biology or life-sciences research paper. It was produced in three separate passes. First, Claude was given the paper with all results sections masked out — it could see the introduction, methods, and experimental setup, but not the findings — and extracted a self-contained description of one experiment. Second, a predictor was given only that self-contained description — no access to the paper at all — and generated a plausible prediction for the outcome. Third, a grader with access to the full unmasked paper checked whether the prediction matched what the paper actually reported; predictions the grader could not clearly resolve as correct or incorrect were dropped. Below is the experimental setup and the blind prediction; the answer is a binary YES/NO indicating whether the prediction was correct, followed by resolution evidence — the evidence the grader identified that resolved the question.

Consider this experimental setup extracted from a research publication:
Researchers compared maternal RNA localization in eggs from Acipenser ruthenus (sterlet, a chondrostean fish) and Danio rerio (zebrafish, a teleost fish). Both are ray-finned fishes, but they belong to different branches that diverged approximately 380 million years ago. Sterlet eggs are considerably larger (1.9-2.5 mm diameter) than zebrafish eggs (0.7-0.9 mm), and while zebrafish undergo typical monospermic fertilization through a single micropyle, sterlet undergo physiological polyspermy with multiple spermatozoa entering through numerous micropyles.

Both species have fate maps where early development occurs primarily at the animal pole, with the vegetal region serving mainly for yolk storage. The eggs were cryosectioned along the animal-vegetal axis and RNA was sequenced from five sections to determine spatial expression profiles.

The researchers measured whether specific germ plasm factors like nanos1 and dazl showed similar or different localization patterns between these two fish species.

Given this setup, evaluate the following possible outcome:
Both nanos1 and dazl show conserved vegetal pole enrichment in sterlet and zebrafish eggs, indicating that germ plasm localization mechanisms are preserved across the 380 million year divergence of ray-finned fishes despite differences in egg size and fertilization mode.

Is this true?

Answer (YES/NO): NO